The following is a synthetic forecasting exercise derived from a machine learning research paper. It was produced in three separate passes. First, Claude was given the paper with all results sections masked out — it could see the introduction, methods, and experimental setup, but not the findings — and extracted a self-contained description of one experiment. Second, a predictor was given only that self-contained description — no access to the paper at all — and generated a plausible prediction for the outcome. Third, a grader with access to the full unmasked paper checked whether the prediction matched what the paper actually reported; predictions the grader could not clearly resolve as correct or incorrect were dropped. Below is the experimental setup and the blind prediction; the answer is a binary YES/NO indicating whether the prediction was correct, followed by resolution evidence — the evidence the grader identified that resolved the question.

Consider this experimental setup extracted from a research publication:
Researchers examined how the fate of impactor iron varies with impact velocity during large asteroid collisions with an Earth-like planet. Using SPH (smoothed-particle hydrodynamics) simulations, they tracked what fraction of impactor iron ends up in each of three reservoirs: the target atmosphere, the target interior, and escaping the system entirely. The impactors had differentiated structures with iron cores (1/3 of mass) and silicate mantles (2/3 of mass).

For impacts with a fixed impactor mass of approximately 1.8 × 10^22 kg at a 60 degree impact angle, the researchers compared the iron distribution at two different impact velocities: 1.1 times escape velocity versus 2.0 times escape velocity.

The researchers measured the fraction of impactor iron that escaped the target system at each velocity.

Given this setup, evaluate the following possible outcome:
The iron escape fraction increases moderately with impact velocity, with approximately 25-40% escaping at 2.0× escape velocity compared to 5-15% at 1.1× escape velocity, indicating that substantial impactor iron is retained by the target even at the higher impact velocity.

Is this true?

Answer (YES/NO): NO